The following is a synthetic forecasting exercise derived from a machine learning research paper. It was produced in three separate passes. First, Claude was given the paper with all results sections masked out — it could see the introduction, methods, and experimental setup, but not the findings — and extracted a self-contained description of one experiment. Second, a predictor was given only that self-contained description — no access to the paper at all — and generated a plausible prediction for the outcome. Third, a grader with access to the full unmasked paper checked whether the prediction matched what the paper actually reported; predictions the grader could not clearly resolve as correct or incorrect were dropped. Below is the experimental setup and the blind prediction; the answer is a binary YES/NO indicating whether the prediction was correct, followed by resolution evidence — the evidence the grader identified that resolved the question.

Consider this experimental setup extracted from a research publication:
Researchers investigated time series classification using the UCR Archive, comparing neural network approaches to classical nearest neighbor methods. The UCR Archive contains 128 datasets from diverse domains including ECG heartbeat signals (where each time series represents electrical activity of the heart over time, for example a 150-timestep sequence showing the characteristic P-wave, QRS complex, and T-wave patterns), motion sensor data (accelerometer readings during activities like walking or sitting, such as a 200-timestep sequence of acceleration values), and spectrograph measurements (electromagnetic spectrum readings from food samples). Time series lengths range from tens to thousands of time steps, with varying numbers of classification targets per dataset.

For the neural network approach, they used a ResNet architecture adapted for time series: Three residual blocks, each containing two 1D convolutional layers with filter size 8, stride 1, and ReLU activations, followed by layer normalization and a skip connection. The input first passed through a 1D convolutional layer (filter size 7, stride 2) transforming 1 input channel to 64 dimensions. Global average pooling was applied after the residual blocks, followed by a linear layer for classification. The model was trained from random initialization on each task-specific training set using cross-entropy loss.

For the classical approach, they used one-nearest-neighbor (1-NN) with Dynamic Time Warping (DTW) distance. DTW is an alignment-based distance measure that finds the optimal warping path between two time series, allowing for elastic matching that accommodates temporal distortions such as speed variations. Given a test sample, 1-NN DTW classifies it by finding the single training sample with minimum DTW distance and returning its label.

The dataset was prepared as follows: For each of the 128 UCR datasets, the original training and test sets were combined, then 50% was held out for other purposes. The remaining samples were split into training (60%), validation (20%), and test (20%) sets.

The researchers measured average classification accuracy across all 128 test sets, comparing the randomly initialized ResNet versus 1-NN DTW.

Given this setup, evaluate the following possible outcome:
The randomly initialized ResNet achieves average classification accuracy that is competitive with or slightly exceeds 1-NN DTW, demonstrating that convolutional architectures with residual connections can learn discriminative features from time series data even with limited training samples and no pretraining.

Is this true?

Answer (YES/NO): NO